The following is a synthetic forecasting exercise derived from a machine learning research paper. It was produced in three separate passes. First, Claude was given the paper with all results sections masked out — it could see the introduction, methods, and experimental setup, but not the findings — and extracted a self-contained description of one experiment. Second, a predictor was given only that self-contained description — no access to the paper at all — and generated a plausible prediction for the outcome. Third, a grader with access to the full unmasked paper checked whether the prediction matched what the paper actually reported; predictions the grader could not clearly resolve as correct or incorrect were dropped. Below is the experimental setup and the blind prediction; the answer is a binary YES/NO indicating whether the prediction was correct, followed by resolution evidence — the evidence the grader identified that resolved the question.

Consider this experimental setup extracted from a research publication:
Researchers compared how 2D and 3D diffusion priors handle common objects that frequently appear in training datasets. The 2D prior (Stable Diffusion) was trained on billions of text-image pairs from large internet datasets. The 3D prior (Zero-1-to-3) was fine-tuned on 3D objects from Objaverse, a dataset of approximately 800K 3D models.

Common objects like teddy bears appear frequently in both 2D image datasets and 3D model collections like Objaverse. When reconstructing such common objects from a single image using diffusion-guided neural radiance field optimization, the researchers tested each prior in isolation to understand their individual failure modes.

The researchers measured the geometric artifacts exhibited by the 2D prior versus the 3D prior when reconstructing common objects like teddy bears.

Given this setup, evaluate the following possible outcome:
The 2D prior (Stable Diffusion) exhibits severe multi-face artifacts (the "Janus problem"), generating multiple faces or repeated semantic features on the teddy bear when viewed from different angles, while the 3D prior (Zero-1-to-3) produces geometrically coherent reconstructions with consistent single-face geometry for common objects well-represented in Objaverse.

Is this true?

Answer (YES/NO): YES